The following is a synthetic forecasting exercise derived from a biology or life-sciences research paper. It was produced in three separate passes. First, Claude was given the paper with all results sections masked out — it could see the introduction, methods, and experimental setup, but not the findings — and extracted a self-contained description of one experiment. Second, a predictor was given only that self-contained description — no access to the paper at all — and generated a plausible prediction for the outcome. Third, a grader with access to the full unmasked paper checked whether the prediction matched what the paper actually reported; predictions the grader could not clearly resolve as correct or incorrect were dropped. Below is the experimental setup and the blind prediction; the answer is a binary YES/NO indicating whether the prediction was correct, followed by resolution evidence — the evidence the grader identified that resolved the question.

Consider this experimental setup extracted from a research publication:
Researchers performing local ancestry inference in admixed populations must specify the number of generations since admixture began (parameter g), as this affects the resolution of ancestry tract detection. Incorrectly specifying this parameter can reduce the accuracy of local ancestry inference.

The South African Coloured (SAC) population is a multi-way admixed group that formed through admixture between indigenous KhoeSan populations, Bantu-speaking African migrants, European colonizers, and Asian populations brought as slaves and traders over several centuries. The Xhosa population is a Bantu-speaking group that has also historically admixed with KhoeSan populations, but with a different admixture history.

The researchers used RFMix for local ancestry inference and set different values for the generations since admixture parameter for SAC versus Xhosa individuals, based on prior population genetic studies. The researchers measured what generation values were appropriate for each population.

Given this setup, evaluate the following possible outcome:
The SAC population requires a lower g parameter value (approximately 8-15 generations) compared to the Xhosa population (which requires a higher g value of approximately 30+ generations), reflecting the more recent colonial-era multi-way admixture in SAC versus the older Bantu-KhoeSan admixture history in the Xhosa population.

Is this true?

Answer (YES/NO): NO